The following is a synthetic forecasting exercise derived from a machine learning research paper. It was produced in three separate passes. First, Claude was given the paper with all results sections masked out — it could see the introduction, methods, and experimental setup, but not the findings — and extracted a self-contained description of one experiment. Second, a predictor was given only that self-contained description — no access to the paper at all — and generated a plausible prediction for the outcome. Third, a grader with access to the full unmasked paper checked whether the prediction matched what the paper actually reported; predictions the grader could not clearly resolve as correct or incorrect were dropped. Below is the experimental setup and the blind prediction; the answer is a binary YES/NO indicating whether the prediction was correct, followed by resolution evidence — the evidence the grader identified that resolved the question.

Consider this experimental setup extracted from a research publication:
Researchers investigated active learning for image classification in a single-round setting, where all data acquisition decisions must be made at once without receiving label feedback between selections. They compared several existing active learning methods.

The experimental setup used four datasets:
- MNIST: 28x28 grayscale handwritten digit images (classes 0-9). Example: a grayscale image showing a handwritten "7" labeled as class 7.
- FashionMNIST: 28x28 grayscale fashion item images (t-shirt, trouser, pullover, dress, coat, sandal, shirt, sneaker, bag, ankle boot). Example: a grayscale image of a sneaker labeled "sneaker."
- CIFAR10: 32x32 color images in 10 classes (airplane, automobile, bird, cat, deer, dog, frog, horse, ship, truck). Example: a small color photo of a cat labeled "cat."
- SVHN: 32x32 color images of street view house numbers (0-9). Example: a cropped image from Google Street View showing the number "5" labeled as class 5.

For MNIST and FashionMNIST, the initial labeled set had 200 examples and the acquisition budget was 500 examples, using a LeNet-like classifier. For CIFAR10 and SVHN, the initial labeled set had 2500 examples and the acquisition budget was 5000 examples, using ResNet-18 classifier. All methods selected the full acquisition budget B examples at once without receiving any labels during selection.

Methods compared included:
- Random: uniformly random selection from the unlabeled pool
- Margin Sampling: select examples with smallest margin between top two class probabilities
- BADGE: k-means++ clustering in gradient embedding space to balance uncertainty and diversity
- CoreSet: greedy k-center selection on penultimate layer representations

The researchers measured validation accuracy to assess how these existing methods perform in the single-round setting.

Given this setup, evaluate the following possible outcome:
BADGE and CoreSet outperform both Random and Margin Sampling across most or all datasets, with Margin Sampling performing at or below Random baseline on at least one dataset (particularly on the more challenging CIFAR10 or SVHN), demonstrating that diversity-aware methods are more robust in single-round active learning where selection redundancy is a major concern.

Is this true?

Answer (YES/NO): NO